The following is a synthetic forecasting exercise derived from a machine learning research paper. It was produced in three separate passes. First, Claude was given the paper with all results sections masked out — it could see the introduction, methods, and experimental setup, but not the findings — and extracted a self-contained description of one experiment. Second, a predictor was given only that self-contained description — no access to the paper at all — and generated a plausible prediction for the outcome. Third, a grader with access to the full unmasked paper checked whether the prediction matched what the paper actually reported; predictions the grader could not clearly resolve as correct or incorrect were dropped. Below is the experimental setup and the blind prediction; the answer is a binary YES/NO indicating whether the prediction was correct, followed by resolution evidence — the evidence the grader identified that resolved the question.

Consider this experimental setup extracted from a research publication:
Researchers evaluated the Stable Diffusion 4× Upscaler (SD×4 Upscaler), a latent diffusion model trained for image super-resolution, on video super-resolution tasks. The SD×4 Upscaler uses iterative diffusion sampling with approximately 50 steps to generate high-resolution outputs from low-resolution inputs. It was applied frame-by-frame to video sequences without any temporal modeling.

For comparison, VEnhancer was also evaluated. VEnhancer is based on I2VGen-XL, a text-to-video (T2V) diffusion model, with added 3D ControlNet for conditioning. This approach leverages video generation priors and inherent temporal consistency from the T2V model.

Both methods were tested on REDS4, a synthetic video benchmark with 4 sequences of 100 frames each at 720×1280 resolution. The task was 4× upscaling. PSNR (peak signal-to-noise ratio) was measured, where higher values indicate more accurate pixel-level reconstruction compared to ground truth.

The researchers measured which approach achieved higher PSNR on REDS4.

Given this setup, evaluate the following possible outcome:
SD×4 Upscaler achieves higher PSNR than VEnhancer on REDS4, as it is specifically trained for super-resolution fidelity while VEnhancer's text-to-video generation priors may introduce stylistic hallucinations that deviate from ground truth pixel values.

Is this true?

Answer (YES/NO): YES